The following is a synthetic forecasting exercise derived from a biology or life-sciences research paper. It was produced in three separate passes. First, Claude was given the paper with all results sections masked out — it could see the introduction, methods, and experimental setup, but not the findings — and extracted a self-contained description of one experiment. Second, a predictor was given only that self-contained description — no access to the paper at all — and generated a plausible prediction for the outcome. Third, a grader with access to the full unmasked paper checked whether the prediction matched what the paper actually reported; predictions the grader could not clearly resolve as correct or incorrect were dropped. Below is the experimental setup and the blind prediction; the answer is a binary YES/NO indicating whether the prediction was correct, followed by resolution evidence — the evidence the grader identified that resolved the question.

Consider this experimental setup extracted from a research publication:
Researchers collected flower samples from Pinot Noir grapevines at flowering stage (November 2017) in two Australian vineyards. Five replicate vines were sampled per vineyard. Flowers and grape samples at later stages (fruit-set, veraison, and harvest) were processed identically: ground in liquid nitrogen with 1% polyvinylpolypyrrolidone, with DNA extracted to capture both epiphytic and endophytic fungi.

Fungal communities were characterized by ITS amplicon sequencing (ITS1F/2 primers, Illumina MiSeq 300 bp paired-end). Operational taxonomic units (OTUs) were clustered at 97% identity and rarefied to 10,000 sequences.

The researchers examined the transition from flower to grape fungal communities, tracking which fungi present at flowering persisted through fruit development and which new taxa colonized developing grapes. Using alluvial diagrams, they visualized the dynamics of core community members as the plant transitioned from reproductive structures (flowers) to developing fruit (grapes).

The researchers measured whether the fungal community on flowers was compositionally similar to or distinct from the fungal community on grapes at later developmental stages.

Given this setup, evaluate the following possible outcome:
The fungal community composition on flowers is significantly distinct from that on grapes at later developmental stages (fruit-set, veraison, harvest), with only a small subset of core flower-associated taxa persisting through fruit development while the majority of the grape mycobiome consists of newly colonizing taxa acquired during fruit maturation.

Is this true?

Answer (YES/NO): NO